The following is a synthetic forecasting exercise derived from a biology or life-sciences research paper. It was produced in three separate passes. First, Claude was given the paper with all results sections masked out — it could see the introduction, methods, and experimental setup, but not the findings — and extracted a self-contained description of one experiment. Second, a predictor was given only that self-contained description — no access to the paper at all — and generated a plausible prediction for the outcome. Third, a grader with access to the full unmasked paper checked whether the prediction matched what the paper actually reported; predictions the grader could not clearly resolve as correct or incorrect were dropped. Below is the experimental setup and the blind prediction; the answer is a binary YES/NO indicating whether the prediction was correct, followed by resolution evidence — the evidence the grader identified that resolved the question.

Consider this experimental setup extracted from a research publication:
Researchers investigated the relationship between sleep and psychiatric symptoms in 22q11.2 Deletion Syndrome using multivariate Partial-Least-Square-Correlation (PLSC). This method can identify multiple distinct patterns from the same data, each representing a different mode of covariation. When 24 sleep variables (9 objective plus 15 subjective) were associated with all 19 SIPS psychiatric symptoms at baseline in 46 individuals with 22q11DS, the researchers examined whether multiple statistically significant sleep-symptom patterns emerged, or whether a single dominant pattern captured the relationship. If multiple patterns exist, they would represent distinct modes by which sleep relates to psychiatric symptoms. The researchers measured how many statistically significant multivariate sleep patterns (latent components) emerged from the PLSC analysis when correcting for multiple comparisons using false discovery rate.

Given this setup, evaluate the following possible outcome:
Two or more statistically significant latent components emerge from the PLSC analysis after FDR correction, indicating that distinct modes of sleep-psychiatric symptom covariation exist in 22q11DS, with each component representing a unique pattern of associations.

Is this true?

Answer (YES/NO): NO